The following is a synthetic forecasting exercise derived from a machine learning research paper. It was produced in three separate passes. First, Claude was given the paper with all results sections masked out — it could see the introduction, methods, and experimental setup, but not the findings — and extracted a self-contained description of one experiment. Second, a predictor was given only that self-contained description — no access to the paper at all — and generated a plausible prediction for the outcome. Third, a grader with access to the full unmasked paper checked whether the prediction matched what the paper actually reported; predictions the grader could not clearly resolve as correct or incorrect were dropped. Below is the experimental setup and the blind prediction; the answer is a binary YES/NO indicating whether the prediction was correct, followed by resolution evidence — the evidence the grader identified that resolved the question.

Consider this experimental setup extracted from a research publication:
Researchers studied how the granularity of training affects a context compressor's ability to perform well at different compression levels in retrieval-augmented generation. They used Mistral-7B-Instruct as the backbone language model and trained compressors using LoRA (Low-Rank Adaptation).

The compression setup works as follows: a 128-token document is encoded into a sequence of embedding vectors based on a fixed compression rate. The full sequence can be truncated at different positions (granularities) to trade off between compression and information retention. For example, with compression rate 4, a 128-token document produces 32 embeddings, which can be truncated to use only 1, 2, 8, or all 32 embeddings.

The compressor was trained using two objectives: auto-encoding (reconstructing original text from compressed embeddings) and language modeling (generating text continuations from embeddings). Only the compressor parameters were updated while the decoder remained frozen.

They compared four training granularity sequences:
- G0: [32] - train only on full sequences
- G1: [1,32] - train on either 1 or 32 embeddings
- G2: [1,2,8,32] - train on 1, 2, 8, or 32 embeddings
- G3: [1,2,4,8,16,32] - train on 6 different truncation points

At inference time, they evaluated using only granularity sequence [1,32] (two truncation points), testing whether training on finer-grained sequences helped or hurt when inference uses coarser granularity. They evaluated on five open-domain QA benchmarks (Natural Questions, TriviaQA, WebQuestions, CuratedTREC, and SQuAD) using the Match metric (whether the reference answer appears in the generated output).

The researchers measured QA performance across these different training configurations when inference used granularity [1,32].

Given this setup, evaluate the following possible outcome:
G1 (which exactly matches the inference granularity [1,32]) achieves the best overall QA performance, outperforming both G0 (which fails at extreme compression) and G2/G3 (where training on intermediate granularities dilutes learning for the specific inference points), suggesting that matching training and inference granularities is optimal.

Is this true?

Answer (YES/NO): NO